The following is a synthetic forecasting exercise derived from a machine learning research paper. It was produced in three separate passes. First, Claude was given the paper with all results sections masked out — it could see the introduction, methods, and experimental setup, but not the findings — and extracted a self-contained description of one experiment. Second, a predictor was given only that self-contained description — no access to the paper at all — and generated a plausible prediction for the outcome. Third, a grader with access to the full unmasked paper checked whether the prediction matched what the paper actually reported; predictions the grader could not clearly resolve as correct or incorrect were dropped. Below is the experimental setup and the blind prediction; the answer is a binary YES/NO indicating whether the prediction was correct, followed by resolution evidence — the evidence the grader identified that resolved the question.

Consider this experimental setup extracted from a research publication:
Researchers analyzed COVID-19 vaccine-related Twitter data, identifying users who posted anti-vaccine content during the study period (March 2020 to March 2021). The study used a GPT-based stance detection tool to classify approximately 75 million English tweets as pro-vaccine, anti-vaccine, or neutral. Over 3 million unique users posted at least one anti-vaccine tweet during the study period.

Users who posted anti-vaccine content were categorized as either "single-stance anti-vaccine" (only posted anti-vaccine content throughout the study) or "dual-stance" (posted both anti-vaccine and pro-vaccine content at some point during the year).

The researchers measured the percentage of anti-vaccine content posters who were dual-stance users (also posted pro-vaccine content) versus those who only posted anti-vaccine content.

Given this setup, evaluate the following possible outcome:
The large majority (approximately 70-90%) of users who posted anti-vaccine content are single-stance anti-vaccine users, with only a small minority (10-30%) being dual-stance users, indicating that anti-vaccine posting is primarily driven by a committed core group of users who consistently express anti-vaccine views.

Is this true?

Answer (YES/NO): NO